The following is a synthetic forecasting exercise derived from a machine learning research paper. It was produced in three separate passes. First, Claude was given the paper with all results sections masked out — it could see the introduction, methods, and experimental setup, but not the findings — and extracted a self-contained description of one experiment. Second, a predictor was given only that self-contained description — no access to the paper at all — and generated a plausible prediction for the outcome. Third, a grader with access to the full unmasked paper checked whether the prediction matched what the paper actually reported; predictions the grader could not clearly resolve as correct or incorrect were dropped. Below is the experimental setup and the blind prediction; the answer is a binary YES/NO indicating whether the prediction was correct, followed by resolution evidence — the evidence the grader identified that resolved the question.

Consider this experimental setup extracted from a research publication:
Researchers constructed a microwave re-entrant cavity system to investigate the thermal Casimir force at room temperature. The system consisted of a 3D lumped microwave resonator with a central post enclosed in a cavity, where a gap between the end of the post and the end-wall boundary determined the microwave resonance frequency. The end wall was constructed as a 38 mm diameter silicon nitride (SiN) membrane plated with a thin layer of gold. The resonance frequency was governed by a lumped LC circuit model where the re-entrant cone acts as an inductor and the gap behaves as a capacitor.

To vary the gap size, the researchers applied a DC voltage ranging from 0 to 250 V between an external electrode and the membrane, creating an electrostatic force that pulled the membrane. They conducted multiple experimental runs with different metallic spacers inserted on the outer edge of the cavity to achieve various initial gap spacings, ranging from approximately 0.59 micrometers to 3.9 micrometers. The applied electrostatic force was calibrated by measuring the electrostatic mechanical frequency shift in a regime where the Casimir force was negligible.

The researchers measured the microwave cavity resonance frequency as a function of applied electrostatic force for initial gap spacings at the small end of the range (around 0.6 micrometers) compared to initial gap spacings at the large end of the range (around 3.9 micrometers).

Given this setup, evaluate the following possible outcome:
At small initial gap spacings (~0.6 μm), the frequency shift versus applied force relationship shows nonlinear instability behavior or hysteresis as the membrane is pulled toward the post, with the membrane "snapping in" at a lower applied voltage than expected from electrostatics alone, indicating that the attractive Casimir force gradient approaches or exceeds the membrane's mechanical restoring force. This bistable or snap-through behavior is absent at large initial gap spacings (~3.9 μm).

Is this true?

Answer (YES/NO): NO